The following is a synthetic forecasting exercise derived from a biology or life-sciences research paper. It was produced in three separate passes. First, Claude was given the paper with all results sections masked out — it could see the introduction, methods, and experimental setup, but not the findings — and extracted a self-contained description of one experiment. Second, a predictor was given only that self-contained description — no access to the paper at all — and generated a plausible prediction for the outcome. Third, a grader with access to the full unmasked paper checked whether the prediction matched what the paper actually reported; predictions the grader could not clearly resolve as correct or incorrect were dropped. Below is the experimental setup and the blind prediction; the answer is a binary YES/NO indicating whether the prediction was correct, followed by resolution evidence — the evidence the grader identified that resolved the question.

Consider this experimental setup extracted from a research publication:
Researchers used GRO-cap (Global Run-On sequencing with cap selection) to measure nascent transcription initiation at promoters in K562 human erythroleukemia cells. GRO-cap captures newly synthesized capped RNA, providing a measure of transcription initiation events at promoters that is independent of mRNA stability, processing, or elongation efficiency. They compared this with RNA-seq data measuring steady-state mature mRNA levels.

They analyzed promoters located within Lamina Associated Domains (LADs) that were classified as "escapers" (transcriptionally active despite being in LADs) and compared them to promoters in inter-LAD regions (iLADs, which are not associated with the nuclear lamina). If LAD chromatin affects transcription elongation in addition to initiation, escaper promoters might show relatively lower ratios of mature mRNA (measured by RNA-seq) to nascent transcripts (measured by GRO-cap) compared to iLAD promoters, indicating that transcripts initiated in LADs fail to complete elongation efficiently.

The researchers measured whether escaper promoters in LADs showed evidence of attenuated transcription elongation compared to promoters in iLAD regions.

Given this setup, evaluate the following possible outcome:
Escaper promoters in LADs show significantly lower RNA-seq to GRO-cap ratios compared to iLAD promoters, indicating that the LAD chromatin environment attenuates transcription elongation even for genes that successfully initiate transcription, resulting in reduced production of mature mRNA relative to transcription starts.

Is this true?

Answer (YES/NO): YES